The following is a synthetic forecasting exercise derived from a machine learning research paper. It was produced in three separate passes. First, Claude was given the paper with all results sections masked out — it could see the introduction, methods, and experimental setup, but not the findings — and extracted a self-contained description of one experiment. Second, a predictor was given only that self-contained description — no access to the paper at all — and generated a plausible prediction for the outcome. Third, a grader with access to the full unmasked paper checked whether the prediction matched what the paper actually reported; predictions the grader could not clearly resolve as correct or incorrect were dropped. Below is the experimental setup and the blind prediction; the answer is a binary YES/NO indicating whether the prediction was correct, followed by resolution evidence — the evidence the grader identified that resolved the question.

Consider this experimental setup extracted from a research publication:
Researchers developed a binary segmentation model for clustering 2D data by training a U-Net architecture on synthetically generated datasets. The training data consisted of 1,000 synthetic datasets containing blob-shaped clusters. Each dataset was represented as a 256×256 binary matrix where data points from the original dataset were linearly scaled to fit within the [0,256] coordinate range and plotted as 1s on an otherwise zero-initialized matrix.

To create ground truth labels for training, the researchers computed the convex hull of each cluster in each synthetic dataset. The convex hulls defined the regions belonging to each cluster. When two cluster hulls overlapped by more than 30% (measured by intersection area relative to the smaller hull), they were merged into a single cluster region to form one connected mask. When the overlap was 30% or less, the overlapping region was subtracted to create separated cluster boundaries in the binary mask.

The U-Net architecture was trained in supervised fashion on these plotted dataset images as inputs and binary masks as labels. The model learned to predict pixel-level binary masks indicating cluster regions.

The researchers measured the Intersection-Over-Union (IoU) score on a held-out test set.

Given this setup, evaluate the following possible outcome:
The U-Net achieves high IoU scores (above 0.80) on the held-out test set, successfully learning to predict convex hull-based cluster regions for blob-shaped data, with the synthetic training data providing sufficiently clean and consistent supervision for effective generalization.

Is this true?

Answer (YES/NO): YES